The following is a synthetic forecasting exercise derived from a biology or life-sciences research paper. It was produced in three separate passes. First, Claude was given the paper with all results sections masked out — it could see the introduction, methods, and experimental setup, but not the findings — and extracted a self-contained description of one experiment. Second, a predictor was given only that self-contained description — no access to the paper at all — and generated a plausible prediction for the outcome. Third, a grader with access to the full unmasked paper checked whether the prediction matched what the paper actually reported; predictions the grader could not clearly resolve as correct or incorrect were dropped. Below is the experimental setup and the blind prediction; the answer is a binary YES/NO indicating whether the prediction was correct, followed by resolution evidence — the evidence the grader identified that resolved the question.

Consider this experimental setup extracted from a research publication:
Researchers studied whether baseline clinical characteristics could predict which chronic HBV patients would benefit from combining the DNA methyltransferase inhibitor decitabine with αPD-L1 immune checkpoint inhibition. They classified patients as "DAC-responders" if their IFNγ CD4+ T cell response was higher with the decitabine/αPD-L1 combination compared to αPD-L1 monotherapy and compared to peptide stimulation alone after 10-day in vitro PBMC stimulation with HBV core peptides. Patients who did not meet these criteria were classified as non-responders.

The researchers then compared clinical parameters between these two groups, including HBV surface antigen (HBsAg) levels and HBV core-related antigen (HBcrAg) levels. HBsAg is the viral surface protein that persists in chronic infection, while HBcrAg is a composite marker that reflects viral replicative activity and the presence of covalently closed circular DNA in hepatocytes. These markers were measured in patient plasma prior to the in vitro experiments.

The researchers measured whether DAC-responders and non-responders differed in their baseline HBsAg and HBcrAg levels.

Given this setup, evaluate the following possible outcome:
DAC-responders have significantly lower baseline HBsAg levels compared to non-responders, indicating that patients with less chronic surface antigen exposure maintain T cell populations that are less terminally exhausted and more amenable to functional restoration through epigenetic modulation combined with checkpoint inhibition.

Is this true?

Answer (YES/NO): NO